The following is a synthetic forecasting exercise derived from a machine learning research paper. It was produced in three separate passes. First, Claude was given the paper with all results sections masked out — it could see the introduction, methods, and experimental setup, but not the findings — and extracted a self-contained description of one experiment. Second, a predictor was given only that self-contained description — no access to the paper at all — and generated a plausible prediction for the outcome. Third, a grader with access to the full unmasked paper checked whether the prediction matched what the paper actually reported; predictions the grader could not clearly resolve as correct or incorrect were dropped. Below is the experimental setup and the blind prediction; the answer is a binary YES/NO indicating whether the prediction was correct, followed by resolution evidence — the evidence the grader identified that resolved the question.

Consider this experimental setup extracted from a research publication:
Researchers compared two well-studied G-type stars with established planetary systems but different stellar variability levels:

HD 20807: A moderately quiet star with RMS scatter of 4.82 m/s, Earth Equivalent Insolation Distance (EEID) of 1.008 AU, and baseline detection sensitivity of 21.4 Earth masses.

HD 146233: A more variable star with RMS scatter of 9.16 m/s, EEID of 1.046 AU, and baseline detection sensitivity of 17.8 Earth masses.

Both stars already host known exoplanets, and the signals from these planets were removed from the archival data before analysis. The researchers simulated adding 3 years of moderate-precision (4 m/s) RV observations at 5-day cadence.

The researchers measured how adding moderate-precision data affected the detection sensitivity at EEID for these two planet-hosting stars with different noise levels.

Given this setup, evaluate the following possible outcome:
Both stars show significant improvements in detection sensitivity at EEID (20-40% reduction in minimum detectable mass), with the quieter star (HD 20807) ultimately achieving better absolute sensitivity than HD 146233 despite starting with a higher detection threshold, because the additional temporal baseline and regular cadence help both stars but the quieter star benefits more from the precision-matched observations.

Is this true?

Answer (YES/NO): NO